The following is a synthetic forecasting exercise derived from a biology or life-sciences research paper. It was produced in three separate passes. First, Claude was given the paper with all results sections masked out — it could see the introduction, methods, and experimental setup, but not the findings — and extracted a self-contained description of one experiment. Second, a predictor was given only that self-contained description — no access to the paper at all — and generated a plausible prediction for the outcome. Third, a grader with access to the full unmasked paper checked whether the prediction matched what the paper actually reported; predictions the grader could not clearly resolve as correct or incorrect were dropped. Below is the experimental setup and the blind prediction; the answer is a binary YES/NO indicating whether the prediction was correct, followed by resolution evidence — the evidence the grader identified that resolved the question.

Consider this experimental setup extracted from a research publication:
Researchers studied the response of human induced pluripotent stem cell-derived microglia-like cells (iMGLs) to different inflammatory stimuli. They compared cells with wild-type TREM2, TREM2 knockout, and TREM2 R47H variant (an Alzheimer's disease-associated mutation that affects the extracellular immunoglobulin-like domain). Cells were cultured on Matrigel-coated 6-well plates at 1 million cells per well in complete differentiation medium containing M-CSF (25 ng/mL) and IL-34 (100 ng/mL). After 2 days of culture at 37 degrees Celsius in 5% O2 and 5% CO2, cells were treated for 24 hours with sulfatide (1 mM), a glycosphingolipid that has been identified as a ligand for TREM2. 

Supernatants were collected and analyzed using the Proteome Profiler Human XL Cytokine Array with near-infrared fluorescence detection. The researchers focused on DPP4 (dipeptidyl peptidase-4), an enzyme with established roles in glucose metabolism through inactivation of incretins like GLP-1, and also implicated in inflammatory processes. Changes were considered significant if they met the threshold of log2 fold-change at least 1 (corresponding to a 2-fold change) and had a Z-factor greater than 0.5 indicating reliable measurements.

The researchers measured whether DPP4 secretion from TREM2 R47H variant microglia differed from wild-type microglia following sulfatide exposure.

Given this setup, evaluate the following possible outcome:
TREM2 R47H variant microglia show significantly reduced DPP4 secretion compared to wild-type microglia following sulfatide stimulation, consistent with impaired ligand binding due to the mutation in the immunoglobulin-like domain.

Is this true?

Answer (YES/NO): NO